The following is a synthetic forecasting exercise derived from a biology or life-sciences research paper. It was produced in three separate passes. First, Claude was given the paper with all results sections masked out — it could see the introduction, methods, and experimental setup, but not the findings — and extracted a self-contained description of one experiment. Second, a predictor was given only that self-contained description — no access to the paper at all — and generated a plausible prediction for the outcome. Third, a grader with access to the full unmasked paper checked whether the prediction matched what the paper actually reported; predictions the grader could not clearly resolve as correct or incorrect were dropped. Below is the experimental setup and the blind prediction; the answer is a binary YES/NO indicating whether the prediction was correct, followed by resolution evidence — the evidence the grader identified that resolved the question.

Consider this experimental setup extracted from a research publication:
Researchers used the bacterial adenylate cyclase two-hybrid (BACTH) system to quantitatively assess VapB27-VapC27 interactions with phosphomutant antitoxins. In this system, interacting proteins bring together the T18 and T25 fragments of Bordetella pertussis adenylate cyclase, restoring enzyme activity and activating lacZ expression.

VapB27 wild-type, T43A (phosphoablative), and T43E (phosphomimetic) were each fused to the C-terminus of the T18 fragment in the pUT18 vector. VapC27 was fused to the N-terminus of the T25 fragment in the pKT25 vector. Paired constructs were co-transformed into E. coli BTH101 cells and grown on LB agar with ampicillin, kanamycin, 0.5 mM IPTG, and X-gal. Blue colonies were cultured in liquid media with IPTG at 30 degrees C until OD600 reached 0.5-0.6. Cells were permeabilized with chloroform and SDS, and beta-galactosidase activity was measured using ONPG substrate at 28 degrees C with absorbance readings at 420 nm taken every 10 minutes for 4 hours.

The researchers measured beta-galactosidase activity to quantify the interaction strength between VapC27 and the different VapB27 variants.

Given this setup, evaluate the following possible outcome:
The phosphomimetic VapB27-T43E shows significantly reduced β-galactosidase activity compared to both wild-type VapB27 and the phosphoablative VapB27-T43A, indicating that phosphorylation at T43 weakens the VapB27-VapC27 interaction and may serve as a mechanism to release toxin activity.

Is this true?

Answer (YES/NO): YES